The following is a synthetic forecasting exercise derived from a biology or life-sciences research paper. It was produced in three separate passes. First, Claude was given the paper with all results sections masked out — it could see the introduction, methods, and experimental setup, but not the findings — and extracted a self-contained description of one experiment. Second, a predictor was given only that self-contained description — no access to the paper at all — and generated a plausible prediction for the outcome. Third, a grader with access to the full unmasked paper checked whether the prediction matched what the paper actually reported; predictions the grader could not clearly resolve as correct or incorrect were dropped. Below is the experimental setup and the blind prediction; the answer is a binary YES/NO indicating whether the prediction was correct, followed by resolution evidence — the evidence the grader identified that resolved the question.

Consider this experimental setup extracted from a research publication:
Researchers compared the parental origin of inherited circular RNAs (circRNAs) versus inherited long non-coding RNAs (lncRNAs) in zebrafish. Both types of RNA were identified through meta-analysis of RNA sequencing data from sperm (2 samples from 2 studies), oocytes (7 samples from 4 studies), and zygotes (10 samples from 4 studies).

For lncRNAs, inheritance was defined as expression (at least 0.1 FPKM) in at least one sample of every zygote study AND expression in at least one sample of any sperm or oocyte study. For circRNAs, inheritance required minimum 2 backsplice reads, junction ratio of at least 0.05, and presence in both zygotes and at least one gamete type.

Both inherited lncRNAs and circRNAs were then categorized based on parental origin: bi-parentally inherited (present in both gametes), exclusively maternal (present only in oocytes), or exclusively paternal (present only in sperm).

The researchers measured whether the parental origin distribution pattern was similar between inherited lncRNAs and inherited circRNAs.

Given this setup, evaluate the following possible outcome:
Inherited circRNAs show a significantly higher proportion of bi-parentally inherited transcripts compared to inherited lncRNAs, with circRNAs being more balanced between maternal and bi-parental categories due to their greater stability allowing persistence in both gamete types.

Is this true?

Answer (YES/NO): NO